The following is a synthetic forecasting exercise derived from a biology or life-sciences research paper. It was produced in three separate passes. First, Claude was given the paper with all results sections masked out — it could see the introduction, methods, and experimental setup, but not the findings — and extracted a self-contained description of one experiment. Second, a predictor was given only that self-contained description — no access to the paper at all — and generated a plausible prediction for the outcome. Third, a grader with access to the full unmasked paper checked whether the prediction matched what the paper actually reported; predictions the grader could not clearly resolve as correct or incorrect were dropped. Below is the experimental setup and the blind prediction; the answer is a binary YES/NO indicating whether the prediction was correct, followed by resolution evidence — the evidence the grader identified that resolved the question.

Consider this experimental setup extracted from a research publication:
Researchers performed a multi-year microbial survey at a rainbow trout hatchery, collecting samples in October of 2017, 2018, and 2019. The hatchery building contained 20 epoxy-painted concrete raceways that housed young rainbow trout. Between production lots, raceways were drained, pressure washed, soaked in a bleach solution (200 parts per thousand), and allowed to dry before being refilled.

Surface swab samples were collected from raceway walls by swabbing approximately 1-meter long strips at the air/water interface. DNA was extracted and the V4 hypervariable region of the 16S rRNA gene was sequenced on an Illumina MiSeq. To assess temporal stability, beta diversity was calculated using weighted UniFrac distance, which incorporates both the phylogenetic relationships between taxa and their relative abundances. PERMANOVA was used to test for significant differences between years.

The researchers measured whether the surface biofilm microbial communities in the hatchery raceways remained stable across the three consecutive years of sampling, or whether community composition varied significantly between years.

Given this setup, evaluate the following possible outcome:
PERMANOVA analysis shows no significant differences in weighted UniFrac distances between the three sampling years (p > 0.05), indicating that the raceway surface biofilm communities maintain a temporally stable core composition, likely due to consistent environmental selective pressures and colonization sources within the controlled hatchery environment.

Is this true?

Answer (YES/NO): NO